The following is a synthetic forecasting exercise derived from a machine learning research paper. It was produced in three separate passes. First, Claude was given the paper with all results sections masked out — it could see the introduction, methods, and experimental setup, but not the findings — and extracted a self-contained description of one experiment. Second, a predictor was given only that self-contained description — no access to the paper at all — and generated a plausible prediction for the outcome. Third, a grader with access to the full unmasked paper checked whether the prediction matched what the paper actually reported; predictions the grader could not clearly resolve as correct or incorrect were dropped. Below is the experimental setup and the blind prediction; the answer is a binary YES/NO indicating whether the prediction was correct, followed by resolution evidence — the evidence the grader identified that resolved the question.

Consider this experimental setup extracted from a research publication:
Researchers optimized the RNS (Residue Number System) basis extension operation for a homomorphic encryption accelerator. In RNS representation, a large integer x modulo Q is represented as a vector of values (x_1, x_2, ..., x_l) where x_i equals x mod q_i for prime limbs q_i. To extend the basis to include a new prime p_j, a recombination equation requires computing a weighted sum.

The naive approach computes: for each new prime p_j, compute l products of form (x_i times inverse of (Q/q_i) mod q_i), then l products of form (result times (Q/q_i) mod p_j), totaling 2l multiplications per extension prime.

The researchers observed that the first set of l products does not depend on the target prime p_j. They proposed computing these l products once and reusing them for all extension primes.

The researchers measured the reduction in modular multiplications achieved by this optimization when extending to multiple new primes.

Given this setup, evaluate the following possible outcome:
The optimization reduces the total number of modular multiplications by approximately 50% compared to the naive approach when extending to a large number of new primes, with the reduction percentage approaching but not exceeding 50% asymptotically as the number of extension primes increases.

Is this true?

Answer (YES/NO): YES